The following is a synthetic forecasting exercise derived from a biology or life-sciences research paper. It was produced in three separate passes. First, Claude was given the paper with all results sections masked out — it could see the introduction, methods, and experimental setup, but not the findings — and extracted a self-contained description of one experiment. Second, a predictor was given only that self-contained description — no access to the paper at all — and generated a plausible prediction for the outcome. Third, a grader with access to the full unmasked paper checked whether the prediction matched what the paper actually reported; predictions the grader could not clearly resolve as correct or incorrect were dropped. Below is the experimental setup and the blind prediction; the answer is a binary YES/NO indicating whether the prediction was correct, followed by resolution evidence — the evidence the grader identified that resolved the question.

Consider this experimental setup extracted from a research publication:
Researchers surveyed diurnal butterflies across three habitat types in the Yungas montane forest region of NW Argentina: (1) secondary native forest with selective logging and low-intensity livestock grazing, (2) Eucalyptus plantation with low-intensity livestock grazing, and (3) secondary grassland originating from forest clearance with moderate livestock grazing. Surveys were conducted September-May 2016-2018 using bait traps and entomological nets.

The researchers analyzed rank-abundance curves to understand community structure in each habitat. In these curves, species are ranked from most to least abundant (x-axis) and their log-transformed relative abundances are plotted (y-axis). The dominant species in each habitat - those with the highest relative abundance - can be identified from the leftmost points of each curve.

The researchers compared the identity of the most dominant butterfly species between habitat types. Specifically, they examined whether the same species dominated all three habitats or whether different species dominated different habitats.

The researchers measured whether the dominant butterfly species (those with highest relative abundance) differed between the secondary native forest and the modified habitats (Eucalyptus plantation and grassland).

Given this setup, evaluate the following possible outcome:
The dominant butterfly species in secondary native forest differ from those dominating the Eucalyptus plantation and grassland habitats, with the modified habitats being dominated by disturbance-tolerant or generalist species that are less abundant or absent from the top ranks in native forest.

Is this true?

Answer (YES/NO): YES